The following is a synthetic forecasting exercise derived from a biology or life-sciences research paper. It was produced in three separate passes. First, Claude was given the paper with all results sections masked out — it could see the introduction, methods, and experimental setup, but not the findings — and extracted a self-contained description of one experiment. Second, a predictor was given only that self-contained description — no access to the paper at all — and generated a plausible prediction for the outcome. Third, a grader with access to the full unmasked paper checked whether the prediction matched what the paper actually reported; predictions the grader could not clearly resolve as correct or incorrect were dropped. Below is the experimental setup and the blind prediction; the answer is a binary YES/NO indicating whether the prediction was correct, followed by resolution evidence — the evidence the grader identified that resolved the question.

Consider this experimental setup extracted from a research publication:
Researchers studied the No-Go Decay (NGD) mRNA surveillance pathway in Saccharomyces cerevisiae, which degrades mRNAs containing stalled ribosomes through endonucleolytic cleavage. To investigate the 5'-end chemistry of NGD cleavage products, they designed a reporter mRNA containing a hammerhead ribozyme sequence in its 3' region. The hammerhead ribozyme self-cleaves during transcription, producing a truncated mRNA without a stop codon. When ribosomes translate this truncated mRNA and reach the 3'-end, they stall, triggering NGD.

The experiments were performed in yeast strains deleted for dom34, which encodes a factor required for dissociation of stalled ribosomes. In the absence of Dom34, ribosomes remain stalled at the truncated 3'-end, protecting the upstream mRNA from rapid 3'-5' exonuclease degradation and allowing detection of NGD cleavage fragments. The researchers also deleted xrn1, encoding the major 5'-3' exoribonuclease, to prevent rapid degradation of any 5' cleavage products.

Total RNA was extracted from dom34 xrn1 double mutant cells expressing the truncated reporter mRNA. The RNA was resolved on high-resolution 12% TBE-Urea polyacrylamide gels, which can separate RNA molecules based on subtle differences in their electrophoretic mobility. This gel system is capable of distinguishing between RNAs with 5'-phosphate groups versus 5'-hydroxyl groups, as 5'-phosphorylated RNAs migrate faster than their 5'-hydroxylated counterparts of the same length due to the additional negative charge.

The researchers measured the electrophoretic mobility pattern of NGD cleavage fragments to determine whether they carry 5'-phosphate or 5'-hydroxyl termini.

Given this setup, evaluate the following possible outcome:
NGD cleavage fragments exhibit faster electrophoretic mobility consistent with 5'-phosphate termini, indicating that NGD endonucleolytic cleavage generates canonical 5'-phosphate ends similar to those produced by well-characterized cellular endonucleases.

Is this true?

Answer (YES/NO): NO